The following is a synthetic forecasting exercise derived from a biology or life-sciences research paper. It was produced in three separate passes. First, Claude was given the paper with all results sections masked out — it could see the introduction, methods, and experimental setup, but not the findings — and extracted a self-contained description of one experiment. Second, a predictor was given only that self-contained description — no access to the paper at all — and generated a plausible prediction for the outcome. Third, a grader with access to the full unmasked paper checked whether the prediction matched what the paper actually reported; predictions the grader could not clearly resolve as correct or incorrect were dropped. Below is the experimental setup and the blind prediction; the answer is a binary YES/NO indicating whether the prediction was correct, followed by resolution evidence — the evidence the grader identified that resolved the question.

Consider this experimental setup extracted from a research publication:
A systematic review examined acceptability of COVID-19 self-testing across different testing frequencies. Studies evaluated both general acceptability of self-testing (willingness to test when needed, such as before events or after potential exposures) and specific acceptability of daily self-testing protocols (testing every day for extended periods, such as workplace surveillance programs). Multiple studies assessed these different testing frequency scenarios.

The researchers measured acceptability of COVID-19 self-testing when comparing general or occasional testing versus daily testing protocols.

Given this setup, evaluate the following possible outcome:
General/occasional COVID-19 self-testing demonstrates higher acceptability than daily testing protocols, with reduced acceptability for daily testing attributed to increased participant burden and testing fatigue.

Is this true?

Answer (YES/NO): YES